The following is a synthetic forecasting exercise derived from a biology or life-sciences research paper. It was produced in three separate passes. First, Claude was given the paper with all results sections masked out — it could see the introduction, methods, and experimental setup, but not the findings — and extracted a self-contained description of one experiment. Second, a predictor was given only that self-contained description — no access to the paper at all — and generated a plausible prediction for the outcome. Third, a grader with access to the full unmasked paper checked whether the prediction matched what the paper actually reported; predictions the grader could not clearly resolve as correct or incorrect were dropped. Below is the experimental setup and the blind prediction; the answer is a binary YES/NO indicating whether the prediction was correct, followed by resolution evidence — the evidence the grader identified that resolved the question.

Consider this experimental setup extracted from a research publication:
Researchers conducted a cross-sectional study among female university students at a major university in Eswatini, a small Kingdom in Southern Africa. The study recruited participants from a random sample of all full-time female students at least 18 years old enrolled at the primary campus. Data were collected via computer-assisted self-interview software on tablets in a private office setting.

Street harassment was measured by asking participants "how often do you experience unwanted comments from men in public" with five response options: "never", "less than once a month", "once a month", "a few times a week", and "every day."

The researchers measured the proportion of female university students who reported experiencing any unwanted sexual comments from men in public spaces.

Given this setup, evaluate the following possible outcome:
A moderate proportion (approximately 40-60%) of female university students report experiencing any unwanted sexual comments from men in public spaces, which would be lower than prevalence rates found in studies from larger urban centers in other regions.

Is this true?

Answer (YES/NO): NO